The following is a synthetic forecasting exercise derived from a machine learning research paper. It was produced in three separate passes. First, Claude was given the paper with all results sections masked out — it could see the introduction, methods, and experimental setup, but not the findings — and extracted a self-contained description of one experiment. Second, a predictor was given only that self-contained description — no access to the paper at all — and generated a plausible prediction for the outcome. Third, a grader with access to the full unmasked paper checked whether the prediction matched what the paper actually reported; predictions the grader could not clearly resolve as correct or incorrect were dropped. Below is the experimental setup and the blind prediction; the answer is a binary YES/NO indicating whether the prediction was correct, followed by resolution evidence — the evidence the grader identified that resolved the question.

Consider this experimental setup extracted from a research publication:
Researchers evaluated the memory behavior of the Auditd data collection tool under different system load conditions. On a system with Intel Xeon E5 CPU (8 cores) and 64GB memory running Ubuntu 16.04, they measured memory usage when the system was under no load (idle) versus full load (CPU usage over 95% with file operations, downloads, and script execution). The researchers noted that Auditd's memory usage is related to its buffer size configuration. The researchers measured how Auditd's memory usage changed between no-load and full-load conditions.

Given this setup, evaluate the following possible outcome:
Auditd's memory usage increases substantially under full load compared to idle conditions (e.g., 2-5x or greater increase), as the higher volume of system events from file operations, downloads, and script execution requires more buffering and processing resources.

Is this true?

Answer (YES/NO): NO